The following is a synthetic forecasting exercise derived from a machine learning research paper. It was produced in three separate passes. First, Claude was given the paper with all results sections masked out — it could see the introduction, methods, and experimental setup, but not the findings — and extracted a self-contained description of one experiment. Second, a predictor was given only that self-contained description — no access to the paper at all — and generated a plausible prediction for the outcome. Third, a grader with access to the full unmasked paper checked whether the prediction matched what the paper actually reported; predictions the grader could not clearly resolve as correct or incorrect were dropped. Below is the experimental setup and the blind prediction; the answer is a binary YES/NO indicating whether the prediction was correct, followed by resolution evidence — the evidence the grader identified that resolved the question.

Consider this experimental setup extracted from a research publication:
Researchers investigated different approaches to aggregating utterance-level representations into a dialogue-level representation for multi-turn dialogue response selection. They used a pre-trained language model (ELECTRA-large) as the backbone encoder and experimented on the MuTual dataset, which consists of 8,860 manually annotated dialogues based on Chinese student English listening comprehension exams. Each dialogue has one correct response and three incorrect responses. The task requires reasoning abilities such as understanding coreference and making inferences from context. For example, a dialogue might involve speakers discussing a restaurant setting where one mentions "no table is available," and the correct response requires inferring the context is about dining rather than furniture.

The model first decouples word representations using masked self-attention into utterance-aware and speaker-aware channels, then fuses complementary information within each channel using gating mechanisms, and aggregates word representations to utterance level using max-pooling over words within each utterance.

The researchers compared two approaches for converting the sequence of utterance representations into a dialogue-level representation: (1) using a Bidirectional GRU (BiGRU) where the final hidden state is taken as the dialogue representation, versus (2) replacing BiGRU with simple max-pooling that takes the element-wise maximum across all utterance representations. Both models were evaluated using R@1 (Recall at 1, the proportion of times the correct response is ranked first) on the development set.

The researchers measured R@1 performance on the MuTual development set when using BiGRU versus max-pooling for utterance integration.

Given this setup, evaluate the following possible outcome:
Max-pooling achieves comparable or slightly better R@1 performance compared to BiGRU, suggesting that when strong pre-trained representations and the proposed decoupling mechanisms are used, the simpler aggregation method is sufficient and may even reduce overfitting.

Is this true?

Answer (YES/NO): NO